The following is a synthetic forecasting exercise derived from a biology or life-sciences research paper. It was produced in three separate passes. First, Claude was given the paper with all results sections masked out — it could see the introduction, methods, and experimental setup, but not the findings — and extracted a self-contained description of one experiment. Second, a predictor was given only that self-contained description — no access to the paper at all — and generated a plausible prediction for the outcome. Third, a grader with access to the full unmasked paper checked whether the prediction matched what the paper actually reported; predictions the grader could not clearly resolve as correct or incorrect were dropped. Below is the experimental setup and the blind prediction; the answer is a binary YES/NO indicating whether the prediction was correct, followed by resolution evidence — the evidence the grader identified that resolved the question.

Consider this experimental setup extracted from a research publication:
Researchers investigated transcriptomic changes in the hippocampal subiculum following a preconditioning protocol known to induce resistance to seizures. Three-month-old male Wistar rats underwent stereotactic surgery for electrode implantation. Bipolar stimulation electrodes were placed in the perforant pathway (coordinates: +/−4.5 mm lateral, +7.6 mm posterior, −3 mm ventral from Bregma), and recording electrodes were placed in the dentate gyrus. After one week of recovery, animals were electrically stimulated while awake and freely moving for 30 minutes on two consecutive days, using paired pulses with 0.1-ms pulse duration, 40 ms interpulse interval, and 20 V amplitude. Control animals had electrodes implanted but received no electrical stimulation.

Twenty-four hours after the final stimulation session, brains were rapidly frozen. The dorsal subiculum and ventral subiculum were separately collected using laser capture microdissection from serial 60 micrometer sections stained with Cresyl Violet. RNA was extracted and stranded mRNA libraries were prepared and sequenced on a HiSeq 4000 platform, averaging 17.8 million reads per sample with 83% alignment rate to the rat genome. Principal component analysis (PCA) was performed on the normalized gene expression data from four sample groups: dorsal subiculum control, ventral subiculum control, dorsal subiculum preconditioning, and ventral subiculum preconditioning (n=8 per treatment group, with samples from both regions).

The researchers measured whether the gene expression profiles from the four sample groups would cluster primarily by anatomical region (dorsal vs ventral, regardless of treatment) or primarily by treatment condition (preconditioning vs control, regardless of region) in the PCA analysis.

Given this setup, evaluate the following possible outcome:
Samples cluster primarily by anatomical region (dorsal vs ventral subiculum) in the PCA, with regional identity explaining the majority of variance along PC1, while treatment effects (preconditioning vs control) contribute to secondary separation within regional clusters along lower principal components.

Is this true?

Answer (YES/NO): NO